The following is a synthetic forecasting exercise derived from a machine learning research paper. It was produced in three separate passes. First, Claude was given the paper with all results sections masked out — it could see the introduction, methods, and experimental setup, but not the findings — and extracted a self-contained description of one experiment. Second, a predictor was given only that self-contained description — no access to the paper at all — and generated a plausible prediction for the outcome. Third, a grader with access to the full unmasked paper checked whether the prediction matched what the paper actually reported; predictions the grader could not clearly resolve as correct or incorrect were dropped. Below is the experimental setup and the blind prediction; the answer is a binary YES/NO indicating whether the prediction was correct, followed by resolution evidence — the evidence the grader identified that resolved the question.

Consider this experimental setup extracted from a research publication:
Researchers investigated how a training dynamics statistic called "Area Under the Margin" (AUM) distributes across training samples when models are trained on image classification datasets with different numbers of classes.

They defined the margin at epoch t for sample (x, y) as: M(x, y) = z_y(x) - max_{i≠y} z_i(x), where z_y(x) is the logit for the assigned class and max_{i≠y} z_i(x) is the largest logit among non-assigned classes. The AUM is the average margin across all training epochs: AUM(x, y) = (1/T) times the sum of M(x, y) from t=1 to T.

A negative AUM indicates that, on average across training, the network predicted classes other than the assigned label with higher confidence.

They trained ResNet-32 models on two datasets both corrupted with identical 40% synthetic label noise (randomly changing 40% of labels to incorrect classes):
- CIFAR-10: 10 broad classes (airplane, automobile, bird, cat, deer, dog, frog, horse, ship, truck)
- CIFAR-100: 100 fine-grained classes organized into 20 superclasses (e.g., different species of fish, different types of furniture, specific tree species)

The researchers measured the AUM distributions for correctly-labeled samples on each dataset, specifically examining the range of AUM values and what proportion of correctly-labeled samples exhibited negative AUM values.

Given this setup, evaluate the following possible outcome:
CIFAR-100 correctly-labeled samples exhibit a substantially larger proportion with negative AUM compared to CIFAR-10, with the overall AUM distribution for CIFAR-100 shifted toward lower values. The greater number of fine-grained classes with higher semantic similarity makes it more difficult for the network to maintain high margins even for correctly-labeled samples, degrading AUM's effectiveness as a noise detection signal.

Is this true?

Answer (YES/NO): NO